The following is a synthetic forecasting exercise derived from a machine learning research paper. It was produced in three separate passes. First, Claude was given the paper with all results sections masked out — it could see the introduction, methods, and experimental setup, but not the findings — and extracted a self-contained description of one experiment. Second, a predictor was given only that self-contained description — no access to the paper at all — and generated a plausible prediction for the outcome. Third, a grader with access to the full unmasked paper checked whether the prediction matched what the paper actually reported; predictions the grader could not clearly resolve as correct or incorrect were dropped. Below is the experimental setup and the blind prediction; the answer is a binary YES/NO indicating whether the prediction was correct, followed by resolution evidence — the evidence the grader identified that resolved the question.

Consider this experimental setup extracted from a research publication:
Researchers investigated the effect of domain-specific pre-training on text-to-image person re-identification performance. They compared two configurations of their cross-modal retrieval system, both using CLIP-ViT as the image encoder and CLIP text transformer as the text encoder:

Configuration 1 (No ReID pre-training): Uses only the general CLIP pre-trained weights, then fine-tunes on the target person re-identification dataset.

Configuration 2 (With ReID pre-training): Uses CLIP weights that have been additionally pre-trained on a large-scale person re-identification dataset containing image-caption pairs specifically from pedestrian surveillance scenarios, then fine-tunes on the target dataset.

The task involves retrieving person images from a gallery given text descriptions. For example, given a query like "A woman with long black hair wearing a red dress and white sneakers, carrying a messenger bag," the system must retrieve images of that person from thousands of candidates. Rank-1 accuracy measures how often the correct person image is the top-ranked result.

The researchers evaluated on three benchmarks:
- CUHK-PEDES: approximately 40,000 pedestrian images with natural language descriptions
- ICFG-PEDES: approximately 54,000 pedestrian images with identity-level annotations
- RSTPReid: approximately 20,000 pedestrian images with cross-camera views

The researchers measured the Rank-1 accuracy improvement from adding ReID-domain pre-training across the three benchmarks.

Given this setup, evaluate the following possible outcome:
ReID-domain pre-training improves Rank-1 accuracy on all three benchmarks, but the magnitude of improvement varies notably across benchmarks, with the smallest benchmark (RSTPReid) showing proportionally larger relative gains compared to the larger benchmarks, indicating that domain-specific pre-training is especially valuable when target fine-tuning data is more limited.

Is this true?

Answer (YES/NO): YES